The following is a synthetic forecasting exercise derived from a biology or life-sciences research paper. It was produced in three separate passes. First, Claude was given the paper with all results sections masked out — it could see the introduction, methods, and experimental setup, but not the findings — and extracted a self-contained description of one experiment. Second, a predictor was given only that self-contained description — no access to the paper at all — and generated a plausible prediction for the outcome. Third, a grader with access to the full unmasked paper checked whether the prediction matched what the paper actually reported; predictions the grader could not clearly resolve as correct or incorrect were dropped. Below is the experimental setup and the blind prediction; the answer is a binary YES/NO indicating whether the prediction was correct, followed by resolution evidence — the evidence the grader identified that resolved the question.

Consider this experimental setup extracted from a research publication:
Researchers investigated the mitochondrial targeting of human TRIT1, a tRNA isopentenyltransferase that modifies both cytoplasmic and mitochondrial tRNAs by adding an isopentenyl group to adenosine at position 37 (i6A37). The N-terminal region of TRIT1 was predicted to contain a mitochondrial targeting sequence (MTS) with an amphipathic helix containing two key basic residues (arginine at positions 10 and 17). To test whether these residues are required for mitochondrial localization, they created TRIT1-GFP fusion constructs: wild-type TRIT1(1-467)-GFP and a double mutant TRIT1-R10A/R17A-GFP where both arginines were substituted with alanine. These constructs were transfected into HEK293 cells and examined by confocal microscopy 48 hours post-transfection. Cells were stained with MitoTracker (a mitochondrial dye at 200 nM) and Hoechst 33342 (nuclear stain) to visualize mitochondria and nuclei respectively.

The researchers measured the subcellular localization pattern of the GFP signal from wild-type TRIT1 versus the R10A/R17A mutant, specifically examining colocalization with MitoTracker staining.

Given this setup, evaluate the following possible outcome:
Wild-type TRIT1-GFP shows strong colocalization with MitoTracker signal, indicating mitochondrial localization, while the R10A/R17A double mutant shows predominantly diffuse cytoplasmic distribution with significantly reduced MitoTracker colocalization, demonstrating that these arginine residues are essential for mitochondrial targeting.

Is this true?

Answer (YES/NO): NO